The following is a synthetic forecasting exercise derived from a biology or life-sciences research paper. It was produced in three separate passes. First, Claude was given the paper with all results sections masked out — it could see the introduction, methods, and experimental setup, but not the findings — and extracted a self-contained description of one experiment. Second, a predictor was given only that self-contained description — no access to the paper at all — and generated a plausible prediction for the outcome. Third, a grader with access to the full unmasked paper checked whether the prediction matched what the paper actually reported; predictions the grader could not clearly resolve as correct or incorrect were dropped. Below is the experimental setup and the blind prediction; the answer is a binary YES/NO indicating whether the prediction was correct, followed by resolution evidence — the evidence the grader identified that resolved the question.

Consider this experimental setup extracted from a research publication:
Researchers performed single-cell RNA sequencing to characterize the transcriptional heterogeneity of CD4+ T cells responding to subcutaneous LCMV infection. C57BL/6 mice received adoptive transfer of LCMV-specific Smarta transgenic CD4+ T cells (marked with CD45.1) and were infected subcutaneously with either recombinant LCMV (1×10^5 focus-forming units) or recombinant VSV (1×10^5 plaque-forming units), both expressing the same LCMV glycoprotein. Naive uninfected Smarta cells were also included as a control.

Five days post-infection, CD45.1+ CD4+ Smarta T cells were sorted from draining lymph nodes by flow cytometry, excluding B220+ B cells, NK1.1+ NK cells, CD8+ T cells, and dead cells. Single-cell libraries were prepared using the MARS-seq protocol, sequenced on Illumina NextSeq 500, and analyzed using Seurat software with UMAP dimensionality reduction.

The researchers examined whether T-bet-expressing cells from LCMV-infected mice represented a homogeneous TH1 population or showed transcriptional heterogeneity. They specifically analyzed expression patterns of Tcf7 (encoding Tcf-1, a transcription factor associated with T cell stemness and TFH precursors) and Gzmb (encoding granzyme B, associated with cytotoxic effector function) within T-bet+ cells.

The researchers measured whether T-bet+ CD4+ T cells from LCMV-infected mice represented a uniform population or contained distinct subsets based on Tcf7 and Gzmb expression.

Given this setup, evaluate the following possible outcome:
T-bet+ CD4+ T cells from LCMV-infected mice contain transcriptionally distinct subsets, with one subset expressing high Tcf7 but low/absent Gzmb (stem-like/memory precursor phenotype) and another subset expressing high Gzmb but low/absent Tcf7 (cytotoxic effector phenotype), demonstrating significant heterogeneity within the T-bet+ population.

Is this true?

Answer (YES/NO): YES